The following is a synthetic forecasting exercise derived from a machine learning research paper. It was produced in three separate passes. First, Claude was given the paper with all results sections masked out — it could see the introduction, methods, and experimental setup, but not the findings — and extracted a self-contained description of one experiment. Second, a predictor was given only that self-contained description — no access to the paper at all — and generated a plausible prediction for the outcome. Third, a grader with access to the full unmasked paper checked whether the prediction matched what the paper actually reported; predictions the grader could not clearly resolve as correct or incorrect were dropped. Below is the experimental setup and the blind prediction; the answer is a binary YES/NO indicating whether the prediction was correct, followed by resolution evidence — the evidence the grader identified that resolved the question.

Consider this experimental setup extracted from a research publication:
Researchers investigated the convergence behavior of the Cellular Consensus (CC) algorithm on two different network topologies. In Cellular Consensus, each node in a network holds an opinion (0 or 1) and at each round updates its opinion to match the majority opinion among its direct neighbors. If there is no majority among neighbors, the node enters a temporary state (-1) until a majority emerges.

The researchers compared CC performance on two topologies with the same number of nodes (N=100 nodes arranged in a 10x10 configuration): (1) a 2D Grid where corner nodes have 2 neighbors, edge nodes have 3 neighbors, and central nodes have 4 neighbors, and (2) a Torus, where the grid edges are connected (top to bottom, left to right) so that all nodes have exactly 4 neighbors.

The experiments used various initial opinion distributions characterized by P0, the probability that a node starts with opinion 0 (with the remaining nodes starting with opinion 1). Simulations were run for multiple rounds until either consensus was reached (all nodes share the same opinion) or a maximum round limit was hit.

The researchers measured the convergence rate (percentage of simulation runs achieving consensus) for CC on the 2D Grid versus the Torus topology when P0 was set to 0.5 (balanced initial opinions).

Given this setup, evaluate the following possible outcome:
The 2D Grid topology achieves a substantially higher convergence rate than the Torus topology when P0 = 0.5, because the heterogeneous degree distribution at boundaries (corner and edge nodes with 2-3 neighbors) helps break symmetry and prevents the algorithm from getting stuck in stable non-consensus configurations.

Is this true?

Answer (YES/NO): NO